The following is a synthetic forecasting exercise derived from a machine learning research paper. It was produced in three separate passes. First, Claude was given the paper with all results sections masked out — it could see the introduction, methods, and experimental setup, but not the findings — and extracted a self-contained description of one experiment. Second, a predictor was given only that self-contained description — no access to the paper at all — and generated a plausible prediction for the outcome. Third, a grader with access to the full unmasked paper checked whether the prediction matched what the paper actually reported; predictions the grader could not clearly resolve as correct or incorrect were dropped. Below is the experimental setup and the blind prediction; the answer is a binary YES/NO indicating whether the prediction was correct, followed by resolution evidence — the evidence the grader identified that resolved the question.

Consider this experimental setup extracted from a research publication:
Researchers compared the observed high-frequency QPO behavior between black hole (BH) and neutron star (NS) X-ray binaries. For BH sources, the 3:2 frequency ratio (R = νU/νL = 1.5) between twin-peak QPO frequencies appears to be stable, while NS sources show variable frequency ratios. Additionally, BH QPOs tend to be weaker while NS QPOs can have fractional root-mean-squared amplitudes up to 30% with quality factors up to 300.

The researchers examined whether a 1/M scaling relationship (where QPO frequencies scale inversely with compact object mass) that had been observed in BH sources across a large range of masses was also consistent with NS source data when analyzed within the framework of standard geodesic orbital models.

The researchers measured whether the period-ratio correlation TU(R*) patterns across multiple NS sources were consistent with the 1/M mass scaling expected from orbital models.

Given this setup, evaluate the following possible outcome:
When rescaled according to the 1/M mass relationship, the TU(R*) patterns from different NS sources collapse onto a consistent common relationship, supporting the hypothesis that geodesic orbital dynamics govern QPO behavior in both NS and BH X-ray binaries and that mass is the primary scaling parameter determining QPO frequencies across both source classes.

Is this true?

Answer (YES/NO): NO